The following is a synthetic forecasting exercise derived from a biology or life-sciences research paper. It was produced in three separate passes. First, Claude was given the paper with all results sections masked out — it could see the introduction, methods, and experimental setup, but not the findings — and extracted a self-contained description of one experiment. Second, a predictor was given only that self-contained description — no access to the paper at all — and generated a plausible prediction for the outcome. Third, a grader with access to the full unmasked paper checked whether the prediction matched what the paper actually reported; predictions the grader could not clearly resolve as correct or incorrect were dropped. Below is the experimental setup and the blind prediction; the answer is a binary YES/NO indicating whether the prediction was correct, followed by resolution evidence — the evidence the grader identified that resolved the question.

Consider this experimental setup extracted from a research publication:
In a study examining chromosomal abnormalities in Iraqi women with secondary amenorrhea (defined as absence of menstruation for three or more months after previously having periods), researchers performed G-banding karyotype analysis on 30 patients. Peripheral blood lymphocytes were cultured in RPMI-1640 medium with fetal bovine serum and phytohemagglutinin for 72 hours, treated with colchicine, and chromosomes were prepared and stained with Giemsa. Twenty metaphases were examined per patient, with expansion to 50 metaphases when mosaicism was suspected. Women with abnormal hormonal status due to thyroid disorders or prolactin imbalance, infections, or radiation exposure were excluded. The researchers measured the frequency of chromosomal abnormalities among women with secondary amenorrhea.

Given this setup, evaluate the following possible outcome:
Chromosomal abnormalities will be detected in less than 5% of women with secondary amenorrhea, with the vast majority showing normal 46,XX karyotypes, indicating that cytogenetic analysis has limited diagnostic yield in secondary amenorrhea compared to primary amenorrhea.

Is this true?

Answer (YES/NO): NO